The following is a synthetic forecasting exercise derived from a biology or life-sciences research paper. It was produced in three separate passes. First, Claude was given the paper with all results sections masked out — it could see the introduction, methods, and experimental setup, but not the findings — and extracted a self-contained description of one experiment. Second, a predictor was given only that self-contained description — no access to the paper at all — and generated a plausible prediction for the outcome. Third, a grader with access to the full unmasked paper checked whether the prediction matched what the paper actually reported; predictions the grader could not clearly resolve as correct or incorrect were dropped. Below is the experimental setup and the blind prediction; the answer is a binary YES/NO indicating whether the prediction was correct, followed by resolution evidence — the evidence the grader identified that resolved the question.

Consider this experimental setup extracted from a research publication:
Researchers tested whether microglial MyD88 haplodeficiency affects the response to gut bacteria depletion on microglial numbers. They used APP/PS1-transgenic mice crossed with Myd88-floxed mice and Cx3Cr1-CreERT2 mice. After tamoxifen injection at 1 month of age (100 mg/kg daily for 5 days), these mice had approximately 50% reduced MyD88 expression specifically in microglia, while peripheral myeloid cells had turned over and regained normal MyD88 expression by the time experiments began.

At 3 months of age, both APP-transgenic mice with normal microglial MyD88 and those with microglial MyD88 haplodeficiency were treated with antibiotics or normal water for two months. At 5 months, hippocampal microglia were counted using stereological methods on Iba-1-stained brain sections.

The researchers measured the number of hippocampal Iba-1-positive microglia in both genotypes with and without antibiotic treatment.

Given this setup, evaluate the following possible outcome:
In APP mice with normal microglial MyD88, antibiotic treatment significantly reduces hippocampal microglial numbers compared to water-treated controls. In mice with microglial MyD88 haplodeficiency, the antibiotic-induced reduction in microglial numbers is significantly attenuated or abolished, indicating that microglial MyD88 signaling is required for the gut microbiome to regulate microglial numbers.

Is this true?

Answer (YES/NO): YES